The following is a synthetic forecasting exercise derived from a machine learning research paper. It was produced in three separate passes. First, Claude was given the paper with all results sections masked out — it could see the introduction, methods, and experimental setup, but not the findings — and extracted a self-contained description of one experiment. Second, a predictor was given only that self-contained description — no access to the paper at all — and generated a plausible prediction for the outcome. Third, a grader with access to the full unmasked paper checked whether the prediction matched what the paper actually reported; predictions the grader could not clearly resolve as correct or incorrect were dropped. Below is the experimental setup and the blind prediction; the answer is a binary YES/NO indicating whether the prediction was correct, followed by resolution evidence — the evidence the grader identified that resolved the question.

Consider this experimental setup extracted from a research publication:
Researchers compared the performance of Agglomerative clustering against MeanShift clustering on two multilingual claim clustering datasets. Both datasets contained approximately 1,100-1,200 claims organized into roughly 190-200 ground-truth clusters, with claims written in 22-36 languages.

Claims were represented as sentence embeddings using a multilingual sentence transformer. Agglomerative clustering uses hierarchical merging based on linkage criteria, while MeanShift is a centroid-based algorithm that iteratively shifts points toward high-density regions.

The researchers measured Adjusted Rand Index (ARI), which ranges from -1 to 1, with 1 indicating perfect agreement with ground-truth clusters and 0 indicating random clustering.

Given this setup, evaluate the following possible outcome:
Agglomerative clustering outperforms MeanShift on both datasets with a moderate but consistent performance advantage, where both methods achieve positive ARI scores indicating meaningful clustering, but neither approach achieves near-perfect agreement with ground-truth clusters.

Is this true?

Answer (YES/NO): NO